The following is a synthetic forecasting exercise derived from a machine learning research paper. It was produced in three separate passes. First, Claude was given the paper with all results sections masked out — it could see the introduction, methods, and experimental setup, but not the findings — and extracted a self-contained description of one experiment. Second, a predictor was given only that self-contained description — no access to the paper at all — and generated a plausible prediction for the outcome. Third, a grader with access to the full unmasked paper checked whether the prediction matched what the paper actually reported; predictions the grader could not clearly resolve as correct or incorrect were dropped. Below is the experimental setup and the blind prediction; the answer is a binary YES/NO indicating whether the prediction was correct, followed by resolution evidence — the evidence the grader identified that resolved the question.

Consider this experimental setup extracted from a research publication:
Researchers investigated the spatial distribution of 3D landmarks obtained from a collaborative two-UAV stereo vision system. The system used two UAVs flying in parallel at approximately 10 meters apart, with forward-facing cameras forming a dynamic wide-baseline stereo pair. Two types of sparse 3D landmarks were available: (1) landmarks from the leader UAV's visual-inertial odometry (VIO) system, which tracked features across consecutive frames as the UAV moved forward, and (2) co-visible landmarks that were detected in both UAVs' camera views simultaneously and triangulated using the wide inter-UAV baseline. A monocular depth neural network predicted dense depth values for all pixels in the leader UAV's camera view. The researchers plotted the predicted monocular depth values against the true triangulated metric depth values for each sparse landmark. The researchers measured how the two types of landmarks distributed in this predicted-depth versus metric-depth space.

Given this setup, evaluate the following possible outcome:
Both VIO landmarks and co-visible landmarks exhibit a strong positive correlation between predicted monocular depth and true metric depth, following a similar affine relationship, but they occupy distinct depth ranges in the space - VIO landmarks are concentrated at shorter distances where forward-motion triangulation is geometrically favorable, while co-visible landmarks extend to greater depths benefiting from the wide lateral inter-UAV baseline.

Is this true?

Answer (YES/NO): NO